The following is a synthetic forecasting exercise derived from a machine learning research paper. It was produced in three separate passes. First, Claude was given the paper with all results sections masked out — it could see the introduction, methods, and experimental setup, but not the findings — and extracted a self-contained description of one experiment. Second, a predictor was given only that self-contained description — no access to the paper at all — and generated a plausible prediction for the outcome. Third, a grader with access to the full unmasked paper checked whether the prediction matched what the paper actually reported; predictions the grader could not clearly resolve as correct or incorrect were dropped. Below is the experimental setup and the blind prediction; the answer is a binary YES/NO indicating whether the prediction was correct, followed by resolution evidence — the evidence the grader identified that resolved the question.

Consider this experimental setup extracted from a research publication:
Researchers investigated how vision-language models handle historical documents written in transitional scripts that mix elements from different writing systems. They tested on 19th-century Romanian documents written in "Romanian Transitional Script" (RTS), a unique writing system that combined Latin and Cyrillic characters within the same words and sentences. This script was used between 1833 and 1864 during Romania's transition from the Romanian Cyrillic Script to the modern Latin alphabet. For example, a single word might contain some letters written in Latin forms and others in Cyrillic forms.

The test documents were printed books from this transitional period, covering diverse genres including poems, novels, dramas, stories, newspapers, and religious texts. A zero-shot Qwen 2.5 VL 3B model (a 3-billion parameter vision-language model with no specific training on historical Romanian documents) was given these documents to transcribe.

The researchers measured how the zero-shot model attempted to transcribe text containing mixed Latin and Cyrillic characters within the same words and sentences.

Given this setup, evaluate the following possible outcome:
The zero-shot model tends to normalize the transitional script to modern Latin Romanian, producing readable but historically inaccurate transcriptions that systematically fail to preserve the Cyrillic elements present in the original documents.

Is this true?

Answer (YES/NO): NO